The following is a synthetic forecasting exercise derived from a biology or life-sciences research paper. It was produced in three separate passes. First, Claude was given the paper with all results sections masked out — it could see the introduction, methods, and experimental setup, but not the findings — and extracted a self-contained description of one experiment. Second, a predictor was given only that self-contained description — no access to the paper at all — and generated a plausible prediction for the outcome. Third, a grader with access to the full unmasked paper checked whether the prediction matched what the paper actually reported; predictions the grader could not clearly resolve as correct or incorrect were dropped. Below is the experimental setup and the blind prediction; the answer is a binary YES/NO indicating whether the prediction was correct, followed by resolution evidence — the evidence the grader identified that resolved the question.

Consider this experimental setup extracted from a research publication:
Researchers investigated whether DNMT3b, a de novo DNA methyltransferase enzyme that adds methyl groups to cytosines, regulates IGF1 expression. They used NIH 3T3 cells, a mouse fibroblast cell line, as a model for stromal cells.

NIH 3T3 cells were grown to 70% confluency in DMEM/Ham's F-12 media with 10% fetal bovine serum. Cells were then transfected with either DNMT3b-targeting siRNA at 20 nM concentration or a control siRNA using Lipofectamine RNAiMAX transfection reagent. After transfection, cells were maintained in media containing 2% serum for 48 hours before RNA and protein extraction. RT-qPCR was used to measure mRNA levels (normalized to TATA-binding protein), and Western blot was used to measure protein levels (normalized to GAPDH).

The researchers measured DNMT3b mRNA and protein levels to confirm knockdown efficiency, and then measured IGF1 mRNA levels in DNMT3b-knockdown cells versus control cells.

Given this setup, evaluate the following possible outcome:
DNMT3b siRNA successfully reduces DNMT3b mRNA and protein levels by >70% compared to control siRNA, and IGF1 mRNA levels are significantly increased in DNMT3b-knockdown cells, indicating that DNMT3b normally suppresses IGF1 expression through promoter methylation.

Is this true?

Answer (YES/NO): NO